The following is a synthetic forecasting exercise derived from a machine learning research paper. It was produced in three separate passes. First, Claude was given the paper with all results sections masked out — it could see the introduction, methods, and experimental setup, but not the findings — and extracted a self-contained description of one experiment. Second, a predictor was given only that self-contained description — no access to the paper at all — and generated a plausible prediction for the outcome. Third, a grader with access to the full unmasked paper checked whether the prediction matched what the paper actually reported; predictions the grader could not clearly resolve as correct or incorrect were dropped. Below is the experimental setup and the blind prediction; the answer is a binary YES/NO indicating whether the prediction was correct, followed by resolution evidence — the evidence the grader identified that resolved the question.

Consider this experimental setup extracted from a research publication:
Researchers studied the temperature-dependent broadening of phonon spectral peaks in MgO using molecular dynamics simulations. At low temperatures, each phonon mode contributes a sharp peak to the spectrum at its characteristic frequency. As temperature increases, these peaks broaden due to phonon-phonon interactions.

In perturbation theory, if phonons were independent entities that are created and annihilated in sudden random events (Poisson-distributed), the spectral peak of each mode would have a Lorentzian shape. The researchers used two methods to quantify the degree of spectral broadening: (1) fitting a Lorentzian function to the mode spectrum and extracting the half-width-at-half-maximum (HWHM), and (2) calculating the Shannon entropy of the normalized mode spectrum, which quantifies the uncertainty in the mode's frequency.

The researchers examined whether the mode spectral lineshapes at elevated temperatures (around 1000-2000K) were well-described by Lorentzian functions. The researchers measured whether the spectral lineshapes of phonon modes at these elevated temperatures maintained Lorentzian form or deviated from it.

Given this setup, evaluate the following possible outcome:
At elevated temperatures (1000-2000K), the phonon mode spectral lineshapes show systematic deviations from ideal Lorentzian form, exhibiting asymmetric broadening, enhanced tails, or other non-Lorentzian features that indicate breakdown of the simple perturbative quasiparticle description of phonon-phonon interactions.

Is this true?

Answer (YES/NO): YES